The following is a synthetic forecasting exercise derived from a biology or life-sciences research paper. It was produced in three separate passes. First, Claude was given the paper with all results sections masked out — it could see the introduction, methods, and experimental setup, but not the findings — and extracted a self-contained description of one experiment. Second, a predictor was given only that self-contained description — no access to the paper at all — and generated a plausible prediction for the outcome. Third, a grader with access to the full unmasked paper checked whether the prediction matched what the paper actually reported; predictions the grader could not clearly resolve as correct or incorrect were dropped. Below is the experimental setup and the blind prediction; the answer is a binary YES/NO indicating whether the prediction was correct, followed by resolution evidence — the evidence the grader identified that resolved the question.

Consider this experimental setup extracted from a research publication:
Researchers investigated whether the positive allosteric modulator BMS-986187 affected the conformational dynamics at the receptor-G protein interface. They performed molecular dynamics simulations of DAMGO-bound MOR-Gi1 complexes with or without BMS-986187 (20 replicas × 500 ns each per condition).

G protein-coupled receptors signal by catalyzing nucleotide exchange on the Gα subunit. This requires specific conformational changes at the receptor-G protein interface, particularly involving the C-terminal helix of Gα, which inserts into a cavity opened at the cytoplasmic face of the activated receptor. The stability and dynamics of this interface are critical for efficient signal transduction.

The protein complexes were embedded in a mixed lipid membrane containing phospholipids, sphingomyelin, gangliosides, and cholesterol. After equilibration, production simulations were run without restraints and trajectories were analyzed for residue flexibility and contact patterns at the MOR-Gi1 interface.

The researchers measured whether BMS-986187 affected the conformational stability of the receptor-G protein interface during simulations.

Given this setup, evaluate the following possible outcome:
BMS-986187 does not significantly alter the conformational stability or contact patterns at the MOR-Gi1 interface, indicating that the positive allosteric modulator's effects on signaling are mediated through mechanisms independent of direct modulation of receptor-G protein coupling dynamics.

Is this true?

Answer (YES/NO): NO